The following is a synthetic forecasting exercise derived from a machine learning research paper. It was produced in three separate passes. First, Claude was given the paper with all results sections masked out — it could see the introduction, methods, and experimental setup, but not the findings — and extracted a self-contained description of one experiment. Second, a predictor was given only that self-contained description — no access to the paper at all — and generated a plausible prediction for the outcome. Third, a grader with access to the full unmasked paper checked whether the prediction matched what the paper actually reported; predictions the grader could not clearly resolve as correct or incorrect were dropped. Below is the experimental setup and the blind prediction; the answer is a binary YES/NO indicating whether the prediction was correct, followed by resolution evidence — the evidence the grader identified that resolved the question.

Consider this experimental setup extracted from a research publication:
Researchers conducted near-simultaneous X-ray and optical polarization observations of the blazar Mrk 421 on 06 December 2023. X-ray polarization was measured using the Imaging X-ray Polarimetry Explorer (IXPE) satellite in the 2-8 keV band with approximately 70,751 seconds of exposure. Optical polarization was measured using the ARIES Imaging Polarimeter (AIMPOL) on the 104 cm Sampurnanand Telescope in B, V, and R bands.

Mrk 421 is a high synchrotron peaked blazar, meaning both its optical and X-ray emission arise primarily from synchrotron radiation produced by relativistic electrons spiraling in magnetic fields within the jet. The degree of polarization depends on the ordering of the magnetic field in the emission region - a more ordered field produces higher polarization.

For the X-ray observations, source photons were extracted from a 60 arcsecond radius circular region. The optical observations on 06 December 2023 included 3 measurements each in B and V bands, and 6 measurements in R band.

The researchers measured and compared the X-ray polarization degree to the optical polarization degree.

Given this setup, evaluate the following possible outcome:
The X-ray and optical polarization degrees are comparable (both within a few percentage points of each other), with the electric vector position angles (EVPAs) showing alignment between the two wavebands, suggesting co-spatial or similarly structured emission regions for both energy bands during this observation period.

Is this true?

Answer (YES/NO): NO